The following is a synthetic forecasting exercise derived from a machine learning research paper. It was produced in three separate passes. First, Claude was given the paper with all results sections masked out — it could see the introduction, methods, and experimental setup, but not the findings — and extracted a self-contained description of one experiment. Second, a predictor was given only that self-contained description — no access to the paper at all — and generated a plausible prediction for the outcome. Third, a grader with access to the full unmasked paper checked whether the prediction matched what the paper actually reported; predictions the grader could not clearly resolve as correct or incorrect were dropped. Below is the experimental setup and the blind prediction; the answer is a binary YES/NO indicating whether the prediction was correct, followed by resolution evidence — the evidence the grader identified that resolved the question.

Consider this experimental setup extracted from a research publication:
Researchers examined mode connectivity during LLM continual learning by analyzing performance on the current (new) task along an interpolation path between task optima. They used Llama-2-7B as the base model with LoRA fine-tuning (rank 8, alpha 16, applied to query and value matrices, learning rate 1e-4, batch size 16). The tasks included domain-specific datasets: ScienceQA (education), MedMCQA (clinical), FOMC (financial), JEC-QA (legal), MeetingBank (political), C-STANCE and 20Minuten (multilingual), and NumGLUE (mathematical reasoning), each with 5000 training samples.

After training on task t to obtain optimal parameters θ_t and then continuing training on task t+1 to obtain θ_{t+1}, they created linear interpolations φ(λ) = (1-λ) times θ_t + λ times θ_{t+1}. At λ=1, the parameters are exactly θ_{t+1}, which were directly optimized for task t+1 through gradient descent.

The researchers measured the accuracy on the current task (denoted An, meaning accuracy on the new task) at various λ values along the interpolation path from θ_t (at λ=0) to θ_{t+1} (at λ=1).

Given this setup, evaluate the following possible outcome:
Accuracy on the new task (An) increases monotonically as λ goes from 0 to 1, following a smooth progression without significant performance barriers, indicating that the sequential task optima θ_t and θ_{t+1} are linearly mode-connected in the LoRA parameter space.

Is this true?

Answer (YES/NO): NO